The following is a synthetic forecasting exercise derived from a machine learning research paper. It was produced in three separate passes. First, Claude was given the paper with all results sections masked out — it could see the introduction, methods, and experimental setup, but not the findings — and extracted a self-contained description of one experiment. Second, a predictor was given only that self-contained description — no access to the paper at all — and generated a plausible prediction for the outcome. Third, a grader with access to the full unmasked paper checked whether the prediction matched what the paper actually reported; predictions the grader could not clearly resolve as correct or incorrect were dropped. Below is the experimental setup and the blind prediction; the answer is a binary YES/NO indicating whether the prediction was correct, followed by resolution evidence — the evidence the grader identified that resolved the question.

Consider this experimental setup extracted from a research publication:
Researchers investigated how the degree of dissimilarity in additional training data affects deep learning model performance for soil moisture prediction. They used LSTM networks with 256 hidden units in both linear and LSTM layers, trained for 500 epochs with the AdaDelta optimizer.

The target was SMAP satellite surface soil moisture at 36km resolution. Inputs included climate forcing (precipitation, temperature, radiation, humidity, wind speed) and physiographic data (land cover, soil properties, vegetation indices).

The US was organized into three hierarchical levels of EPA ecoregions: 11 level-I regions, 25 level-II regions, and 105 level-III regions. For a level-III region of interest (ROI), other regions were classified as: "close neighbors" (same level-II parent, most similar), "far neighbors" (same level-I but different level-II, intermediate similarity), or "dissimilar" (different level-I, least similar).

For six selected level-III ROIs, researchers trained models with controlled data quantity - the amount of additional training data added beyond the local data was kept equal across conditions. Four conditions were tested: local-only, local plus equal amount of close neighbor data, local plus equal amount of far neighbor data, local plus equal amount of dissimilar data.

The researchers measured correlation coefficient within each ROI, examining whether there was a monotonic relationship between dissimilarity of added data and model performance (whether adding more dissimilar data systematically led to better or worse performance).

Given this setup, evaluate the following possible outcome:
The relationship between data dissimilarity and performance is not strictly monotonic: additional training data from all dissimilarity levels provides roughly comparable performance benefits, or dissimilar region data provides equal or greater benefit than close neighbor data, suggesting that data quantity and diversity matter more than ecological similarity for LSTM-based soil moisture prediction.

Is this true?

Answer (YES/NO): YES